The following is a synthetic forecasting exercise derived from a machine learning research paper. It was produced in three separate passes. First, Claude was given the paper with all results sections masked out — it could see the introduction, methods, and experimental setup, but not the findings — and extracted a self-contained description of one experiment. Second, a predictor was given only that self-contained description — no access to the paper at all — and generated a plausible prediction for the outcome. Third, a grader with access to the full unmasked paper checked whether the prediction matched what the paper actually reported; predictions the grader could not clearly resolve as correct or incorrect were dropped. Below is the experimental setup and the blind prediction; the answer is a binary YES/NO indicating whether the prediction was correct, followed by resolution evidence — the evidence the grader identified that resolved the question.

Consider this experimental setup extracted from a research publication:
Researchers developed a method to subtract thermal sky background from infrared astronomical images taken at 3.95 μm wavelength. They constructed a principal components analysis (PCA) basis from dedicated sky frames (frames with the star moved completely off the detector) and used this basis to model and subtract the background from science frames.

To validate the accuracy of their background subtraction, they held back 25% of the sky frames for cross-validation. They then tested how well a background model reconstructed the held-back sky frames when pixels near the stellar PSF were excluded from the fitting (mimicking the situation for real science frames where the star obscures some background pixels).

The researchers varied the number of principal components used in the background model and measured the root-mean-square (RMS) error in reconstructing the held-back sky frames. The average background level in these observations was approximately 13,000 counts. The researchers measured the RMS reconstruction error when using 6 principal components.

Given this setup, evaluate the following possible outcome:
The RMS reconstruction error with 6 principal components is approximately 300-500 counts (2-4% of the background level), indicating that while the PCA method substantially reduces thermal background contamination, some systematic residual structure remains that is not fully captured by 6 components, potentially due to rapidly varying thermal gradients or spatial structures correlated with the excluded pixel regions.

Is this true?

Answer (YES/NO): NO